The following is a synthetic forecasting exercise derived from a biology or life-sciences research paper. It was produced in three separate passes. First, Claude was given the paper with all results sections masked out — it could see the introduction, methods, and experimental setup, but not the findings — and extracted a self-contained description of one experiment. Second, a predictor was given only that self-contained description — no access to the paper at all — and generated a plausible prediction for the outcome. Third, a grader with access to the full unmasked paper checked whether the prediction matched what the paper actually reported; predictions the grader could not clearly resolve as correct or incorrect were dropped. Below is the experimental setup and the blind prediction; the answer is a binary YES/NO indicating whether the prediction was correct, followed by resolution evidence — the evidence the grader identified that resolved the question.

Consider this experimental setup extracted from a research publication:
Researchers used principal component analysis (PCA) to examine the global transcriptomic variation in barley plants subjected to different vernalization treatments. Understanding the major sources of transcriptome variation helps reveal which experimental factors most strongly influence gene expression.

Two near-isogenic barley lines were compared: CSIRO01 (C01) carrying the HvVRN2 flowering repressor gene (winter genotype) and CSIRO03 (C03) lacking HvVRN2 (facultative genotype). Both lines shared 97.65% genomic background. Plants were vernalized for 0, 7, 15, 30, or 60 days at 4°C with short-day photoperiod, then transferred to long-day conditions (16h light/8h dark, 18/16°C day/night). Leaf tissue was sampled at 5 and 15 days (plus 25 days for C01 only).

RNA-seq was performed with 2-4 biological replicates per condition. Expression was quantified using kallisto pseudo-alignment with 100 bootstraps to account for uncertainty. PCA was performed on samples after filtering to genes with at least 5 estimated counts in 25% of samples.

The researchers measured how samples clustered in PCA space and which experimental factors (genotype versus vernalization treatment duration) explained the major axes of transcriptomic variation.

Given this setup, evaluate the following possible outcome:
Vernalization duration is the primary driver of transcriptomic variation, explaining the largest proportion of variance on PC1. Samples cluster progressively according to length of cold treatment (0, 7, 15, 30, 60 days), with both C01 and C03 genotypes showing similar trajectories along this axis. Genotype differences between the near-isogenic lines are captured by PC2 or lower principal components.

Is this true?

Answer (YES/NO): NO